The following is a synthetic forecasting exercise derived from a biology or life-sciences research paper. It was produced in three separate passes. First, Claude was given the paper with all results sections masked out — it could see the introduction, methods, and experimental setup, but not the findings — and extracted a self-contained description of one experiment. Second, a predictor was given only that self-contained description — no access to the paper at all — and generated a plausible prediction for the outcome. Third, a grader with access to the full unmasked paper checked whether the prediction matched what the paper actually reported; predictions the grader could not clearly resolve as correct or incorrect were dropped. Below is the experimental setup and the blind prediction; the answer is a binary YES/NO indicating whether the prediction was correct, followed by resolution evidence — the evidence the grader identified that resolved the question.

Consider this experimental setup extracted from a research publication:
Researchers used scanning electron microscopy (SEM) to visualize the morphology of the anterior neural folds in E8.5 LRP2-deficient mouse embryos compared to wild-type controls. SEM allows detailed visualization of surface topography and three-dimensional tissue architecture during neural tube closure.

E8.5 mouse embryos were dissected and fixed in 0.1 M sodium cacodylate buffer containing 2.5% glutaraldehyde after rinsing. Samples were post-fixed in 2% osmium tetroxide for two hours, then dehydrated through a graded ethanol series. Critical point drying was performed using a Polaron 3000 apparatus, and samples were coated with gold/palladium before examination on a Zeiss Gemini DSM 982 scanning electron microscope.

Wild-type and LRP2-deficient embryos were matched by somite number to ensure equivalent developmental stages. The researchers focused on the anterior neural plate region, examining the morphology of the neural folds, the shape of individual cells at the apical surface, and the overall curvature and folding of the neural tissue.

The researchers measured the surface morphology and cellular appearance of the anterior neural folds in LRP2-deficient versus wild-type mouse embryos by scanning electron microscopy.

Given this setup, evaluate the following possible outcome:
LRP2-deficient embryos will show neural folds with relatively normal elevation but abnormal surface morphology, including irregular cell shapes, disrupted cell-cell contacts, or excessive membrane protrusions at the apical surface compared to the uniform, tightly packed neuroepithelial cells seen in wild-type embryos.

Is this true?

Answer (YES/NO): NO